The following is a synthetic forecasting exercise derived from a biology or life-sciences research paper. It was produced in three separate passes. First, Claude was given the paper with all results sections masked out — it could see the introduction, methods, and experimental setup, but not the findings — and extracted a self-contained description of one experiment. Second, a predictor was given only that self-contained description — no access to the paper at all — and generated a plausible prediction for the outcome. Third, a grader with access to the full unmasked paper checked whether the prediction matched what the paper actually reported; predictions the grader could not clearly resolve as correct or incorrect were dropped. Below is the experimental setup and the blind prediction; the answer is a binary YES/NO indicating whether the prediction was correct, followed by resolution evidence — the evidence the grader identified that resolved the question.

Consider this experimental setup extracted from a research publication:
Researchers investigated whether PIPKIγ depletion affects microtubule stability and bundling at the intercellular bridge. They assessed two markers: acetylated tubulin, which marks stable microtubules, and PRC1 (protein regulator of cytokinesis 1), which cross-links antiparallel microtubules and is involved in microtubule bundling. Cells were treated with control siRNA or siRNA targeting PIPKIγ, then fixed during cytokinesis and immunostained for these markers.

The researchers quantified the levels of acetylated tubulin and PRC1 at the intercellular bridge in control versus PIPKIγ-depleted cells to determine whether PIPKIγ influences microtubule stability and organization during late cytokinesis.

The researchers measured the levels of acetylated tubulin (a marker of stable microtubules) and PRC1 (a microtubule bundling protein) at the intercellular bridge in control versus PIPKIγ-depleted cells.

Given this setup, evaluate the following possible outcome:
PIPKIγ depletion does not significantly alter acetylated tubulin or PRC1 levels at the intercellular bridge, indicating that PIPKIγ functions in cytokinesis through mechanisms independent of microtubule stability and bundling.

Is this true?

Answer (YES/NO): NO